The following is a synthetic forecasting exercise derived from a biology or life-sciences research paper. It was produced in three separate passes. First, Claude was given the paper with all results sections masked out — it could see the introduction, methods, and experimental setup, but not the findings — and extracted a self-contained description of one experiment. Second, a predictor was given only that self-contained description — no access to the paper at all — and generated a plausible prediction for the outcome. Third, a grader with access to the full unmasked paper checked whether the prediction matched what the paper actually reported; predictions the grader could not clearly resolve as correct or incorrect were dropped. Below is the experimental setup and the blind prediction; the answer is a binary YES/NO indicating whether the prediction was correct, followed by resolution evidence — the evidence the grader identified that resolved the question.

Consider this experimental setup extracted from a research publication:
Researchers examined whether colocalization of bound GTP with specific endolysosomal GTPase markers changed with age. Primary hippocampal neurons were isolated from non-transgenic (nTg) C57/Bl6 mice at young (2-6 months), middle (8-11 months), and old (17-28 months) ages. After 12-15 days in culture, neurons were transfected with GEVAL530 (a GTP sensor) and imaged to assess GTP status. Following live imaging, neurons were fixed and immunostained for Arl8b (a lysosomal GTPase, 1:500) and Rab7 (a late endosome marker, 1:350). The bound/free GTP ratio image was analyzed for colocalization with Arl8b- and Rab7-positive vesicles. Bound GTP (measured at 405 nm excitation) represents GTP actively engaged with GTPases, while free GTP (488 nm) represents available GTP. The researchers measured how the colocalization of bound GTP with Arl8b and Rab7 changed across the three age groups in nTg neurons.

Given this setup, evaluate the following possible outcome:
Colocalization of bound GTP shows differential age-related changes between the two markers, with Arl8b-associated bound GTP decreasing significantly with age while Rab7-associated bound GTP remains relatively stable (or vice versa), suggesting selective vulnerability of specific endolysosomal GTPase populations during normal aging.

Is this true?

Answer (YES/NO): NO